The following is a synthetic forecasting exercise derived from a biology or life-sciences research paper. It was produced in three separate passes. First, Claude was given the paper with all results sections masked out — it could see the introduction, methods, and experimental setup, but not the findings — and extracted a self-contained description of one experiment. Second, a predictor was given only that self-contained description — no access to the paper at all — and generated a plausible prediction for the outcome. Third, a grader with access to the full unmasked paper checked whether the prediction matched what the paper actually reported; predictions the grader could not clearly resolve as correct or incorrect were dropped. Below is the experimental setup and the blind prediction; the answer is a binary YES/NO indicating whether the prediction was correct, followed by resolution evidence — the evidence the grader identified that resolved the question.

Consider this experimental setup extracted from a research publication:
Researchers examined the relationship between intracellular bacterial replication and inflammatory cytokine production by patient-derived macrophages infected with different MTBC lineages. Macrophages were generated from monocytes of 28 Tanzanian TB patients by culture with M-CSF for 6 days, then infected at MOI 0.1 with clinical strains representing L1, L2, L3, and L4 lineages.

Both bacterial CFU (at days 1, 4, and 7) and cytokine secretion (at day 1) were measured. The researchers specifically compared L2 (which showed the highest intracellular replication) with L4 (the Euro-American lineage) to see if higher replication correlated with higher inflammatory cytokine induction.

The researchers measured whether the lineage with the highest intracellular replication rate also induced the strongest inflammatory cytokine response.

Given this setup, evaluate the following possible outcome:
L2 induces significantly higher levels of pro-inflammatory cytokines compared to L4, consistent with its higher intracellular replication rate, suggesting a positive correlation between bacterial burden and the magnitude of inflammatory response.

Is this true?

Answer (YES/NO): NO